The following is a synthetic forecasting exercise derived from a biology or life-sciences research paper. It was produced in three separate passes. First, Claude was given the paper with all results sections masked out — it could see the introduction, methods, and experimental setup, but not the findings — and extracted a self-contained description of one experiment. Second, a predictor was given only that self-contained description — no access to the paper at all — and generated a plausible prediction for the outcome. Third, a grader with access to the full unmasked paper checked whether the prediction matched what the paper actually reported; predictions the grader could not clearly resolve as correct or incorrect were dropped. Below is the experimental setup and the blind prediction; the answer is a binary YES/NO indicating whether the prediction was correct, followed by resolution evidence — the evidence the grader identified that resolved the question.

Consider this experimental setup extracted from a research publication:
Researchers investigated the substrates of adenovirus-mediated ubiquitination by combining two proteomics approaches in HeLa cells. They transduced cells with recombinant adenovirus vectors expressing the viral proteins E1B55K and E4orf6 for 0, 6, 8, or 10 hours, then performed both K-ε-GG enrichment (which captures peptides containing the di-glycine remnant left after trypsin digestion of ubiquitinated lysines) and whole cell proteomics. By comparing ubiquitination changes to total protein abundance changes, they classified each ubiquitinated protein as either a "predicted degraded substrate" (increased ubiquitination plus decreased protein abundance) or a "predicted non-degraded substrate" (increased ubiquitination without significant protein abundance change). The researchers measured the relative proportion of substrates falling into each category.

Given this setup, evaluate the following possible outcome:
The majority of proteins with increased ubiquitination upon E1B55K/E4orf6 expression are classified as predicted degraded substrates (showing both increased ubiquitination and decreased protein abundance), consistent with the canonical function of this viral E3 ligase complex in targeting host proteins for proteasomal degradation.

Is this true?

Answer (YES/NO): NO